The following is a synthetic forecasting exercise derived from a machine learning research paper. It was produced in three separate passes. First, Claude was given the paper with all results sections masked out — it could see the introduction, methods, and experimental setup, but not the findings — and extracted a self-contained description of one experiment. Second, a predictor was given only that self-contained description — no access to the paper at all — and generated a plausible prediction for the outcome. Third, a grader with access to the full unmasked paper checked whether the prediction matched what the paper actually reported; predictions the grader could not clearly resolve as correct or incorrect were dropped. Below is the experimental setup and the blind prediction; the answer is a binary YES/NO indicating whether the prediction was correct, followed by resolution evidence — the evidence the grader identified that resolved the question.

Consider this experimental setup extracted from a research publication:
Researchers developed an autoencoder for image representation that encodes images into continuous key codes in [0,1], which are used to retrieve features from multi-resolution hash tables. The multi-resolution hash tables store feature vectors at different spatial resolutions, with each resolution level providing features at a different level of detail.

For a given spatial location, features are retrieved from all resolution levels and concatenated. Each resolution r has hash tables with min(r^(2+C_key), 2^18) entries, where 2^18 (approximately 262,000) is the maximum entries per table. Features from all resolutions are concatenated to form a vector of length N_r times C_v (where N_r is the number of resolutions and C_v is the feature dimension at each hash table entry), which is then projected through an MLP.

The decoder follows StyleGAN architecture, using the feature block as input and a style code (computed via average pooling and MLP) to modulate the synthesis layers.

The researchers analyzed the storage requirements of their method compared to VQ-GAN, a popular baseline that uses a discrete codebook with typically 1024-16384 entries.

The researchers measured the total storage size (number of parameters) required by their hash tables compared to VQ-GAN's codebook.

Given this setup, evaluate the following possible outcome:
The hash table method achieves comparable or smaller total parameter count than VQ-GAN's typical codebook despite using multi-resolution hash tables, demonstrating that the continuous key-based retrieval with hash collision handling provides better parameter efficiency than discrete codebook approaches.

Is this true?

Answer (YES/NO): NO